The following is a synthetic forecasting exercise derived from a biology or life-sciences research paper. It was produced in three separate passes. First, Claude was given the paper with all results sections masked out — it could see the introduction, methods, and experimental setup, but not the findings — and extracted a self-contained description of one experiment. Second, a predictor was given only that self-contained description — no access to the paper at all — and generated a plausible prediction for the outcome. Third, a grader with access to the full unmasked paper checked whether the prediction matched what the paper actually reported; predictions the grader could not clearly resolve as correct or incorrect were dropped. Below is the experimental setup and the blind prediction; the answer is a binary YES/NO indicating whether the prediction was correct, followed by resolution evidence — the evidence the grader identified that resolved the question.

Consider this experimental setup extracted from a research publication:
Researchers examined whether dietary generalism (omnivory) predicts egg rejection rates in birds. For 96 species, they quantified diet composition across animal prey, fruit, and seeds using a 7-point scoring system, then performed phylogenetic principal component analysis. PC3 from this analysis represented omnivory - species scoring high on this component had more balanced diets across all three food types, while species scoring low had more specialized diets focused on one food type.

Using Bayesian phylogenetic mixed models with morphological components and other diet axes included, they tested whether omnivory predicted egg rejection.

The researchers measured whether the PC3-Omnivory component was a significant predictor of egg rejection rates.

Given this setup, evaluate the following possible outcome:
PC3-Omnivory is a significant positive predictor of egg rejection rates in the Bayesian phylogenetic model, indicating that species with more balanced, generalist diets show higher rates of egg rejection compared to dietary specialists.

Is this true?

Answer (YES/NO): NO